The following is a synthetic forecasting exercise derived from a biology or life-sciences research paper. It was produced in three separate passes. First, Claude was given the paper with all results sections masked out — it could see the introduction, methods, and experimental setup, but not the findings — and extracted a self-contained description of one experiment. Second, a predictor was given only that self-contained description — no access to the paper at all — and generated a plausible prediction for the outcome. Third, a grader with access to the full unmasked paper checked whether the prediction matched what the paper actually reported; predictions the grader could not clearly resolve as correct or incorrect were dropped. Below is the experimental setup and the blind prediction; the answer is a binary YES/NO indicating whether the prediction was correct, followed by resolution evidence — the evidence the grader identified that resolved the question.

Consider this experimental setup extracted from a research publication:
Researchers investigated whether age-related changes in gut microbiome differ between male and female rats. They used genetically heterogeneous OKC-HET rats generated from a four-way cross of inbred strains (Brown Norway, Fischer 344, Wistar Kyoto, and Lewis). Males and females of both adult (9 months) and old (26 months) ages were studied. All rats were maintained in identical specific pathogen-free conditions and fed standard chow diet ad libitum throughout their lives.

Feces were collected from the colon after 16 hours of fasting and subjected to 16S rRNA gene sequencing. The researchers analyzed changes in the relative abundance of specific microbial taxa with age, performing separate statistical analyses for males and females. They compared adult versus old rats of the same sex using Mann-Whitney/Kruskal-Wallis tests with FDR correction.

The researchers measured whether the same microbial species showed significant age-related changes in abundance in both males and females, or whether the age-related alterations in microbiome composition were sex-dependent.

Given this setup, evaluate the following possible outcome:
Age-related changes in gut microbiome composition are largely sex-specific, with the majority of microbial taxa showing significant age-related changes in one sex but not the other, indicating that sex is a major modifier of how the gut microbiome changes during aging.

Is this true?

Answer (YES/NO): YES